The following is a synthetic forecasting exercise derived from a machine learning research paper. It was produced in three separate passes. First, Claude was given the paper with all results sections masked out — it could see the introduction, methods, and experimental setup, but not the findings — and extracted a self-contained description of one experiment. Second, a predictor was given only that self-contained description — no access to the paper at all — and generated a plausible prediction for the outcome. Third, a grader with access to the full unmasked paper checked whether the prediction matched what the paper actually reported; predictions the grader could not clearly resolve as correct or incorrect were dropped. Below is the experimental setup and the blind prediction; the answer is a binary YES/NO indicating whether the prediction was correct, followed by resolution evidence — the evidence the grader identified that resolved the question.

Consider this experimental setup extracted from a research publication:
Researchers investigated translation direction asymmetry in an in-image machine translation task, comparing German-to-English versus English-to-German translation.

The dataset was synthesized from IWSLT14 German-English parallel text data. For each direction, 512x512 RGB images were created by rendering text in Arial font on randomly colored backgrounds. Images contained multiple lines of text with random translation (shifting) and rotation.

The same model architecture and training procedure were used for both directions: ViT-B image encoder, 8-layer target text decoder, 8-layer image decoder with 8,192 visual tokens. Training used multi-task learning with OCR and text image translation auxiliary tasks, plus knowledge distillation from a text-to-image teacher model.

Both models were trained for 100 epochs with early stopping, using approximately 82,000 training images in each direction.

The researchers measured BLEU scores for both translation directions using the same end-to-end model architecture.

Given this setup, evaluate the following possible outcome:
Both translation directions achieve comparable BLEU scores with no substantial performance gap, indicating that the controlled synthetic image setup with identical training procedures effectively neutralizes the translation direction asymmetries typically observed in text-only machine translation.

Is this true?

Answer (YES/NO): NO